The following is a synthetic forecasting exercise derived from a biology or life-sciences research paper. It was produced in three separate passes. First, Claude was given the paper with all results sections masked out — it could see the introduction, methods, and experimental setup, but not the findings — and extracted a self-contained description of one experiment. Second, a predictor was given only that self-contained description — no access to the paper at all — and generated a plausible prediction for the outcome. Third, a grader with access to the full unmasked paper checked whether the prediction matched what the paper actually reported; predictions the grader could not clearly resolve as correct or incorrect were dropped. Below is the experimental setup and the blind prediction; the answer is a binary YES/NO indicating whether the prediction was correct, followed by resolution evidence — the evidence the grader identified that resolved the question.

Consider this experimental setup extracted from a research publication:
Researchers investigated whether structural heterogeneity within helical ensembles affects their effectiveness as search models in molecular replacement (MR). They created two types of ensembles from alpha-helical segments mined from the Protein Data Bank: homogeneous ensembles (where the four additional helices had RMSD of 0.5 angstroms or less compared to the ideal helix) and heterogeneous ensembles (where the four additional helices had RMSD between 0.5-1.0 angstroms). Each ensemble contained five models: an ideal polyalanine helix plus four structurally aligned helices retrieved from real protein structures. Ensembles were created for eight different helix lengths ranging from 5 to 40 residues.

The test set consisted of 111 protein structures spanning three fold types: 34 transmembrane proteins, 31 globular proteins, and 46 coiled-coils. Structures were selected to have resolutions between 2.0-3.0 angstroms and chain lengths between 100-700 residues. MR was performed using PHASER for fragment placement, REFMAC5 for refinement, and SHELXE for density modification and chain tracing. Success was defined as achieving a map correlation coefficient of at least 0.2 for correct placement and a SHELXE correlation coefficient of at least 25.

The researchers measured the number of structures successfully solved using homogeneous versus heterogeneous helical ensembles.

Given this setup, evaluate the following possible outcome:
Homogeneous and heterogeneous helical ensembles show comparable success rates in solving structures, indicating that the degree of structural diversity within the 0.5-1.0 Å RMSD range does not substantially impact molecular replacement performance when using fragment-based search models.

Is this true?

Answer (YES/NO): YES